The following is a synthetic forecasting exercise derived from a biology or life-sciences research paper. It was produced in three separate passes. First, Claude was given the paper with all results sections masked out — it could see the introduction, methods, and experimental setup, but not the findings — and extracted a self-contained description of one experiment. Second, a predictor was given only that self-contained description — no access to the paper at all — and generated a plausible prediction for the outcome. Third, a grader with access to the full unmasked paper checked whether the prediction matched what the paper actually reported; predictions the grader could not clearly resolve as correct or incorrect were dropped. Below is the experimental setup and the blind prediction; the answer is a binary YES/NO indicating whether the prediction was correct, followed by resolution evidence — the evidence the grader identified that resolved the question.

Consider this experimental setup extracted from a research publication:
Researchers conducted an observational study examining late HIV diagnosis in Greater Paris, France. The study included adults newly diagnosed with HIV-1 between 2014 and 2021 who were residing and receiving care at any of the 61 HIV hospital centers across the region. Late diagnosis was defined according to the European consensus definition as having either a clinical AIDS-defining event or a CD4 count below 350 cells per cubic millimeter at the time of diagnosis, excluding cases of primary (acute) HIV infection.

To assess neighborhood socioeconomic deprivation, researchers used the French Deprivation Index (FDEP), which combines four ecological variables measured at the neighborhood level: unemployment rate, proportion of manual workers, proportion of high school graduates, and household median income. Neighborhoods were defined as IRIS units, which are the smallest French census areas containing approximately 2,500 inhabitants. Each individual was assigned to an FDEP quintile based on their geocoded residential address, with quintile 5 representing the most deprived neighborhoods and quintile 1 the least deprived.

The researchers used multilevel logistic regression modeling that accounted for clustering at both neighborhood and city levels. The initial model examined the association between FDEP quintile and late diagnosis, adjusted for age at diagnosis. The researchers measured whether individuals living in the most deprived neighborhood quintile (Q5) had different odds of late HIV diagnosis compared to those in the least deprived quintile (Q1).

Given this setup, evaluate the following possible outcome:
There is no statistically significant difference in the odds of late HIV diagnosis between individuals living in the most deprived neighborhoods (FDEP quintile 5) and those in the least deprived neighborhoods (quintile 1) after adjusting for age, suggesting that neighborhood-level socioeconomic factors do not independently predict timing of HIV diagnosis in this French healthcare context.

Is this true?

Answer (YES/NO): NO